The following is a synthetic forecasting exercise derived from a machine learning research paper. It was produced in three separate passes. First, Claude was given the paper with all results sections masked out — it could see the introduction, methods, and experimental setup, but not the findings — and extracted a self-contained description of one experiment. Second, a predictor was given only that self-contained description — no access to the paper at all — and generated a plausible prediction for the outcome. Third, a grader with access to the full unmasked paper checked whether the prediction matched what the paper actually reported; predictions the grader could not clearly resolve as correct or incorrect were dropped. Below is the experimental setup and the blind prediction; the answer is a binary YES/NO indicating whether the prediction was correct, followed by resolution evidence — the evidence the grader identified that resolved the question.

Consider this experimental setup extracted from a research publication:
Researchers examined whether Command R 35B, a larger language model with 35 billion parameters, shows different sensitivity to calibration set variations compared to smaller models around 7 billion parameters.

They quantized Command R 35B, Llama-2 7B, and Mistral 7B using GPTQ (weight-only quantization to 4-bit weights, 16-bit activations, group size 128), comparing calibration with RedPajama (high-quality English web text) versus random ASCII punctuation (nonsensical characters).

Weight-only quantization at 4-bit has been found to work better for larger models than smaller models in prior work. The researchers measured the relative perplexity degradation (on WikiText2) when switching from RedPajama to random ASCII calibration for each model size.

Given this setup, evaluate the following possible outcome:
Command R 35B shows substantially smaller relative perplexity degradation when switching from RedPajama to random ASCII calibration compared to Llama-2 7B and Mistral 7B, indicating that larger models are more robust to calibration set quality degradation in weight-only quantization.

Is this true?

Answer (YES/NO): NO